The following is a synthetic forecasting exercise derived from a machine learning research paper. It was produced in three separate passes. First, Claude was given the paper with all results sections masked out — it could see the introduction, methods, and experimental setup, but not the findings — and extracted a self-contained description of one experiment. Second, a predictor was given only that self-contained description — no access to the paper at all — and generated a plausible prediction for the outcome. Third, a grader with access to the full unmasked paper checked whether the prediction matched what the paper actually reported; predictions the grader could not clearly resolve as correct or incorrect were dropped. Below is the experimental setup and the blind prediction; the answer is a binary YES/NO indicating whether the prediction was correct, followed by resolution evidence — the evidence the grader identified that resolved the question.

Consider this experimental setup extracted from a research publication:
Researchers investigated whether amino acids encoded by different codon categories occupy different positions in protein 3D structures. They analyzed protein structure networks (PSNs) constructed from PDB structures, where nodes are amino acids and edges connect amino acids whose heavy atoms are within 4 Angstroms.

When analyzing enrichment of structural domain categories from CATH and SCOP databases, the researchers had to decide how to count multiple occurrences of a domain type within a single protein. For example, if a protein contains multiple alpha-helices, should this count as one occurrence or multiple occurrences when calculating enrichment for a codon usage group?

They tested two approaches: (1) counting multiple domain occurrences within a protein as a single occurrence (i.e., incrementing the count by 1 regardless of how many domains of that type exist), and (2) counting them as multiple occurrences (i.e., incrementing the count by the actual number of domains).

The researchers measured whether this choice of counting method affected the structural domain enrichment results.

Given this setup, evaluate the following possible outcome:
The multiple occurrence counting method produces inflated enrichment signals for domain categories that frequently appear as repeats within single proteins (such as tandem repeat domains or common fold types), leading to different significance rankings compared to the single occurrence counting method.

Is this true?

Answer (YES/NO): NO